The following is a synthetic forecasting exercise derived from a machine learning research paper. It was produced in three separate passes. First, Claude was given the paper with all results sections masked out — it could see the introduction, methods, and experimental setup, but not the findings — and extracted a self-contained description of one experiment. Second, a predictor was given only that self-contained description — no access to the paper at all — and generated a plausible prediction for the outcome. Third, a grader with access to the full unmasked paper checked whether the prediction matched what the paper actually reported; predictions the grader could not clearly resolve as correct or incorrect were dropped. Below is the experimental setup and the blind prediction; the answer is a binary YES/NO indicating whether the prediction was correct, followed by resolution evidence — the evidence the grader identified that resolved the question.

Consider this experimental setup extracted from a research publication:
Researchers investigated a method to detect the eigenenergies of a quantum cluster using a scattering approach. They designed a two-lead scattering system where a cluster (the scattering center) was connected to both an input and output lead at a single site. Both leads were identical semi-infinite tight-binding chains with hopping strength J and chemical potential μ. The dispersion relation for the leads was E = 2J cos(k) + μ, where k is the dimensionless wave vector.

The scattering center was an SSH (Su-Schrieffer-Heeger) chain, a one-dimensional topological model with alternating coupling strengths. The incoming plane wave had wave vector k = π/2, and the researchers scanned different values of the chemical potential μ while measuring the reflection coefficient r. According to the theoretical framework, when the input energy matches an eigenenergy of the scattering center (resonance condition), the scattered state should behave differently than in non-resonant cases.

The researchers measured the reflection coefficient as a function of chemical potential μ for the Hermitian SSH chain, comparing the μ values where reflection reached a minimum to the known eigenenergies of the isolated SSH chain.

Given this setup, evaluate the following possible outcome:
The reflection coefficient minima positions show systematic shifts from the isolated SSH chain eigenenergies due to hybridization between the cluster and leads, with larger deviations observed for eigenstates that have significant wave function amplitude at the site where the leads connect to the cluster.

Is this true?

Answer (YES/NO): NO